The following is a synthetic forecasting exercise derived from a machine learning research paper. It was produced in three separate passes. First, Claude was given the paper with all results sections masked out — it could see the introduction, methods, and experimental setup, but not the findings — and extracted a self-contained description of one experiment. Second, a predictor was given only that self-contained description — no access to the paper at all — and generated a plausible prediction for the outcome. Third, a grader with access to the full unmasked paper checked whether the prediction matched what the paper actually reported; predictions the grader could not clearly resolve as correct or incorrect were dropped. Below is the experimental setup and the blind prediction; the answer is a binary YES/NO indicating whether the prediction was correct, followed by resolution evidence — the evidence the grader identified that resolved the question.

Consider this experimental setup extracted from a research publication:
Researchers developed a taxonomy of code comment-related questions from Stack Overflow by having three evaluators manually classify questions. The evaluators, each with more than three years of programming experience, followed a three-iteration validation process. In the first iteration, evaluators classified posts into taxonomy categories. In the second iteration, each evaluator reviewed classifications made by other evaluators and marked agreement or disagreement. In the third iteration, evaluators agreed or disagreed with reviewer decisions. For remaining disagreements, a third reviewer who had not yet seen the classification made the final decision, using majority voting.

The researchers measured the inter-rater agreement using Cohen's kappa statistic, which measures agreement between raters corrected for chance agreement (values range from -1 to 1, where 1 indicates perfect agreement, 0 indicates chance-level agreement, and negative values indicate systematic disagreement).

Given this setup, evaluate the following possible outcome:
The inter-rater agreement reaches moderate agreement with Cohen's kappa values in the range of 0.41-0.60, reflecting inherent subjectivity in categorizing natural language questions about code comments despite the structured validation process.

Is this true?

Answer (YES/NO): NO